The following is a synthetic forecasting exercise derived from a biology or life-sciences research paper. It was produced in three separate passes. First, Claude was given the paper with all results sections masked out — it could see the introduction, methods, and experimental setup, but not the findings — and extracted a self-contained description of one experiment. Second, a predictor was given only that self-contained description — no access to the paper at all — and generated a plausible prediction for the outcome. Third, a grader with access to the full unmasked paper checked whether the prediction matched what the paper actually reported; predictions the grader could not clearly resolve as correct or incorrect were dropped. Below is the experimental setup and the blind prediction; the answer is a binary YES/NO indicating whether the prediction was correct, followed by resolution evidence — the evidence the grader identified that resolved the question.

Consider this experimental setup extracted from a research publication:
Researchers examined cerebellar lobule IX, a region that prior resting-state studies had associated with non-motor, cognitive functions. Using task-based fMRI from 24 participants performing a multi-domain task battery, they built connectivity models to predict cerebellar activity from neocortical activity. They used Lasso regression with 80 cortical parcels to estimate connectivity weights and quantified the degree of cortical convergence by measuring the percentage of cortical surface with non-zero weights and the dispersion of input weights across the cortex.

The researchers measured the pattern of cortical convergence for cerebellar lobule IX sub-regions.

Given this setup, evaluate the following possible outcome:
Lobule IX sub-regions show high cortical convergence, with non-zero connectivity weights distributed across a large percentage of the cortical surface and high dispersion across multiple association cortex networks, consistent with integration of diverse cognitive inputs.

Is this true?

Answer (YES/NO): NO